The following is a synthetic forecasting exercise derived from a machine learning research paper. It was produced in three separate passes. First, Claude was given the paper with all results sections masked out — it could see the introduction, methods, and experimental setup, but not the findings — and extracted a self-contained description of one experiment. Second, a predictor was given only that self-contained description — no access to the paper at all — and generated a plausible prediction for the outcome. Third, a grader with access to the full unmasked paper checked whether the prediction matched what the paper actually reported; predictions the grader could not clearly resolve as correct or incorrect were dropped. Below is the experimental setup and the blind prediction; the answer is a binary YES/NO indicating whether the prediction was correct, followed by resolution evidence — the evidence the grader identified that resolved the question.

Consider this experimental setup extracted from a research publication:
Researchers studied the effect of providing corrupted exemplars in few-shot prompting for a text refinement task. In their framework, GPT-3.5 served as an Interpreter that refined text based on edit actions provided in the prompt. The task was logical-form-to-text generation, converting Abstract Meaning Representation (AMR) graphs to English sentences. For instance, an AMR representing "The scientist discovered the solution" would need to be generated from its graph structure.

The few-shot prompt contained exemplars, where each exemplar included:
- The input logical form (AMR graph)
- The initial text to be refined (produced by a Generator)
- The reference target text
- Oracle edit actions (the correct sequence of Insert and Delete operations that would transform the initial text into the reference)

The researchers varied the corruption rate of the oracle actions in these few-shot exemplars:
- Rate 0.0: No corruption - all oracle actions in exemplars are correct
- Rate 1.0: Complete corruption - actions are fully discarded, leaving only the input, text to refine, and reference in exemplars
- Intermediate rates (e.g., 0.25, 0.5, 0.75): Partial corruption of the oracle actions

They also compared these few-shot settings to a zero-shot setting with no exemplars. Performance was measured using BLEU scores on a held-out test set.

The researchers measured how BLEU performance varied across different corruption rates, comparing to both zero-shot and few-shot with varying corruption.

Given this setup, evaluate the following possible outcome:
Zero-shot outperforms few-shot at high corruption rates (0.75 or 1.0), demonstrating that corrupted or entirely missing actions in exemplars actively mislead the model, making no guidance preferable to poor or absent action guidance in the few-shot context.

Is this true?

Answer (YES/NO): NO